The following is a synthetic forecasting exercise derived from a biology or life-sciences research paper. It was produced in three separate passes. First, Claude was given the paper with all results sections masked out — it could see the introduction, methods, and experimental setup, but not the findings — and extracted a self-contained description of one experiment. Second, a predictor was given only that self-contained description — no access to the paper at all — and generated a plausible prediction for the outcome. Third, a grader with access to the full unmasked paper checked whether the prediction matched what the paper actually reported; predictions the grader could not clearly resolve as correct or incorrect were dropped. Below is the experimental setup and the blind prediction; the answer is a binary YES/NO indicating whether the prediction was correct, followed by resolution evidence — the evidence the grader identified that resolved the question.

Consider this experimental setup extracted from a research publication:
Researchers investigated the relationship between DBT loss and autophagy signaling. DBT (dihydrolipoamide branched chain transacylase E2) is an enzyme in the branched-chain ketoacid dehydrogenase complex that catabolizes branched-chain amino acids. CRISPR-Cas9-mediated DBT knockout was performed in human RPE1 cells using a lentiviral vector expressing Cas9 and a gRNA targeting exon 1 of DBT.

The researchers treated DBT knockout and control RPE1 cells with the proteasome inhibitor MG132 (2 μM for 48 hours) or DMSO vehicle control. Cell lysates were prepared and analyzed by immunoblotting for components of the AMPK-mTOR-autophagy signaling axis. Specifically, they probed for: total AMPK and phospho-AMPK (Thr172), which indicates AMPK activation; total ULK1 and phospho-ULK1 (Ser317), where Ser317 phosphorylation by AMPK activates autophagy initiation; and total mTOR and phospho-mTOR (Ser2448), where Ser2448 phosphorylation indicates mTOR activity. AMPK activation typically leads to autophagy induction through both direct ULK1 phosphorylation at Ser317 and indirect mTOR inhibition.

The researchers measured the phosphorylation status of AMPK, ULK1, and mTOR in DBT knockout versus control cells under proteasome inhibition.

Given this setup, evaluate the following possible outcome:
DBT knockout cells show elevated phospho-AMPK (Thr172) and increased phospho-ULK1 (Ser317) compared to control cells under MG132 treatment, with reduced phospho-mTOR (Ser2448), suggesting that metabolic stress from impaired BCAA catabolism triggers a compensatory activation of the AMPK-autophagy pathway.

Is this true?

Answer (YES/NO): YES